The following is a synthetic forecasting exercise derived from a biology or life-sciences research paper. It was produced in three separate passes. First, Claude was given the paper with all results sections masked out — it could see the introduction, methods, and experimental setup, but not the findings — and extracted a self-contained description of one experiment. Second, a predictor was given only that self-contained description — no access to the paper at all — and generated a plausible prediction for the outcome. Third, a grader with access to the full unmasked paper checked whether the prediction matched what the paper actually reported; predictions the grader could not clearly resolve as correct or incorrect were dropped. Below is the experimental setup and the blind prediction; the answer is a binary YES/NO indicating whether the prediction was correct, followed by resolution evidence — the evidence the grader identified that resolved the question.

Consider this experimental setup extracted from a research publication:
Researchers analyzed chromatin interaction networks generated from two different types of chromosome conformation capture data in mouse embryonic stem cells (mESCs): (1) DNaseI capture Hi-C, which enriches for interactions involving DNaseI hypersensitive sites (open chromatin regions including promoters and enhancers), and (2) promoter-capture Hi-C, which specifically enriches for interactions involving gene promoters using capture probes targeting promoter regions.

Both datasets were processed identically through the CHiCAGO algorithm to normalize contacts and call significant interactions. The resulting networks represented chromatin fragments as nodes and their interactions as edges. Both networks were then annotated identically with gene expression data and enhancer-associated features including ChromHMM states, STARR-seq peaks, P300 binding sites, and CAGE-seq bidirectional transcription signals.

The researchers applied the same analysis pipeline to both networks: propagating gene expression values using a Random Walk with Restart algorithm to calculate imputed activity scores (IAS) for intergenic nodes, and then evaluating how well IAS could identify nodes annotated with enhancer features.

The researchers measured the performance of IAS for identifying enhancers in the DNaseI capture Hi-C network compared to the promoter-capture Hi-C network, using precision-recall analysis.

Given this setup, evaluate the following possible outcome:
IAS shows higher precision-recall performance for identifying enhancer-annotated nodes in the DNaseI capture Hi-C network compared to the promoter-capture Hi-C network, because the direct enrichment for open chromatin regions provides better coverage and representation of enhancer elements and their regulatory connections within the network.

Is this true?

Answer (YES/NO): YES